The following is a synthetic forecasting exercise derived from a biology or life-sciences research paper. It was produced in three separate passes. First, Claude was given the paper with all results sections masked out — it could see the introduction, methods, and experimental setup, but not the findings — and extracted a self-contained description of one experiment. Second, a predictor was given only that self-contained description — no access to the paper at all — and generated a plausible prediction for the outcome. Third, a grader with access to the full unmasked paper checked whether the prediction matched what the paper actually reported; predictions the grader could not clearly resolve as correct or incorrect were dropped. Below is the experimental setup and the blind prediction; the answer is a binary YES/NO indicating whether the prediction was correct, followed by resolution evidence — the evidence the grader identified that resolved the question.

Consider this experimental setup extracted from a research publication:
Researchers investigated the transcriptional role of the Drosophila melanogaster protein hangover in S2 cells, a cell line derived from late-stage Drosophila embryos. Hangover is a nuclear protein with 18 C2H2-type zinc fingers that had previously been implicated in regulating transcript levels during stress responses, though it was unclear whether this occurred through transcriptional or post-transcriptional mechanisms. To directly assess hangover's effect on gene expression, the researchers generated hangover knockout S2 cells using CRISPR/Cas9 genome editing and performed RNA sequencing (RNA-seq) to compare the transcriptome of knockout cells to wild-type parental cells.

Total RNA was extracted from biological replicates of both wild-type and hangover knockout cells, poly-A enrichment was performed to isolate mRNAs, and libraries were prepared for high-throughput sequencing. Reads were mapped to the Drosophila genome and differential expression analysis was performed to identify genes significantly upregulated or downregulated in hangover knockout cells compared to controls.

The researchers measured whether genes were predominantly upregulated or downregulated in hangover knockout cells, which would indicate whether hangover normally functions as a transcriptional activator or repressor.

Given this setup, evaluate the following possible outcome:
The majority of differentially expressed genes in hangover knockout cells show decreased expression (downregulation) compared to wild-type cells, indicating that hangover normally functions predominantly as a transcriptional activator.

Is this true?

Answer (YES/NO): NO